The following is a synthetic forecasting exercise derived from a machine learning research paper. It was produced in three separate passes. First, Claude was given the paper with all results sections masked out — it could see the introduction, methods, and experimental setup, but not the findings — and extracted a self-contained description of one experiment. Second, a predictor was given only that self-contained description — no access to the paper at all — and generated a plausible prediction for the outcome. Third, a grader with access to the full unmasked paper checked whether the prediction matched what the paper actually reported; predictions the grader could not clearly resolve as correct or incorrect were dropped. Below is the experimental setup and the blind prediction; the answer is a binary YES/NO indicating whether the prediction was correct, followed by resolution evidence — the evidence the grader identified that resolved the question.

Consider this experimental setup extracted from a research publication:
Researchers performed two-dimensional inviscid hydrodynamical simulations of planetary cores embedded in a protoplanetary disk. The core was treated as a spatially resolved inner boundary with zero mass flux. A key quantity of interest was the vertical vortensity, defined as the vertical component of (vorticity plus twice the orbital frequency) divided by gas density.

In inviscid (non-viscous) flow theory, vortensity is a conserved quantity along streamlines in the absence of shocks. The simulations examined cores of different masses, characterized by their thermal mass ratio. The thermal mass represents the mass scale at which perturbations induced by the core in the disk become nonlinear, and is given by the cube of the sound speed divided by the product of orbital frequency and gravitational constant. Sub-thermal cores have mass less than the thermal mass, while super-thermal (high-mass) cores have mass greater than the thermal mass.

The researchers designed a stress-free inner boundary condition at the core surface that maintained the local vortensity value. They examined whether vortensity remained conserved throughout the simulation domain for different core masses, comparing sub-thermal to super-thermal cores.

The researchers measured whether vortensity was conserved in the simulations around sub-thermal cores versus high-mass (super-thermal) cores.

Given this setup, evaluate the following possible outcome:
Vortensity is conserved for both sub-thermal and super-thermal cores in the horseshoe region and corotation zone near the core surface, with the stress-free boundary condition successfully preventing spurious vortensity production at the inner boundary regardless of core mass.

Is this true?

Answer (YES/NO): NO